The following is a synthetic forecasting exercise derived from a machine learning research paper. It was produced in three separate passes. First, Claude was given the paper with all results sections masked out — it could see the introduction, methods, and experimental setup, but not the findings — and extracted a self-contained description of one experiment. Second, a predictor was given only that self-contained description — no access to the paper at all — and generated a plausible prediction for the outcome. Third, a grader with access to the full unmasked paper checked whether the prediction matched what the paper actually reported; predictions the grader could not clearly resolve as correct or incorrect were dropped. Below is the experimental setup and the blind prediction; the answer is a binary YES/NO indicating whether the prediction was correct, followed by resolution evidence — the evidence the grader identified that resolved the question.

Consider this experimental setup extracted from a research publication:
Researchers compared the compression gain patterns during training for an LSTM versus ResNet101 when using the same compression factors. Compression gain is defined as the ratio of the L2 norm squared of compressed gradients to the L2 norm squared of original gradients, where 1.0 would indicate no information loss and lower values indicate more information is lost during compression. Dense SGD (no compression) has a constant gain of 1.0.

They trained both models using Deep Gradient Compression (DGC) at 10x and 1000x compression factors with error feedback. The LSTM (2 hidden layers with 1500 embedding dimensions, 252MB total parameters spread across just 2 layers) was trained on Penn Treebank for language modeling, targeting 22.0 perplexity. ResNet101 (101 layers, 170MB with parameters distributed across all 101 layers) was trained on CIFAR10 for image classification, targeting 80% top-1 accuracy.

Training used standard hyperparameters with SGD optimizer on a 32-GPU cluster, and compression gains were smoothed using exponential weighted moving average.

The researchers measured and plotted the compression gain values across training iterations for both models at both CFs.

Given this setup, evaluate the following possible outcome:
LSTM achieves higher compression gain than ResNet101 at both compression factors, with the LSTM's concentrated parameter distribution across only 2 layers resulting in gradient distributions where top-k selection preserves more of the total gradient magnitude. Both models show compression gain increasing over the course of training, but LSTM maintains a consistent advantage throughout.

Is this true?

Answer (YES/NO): NO